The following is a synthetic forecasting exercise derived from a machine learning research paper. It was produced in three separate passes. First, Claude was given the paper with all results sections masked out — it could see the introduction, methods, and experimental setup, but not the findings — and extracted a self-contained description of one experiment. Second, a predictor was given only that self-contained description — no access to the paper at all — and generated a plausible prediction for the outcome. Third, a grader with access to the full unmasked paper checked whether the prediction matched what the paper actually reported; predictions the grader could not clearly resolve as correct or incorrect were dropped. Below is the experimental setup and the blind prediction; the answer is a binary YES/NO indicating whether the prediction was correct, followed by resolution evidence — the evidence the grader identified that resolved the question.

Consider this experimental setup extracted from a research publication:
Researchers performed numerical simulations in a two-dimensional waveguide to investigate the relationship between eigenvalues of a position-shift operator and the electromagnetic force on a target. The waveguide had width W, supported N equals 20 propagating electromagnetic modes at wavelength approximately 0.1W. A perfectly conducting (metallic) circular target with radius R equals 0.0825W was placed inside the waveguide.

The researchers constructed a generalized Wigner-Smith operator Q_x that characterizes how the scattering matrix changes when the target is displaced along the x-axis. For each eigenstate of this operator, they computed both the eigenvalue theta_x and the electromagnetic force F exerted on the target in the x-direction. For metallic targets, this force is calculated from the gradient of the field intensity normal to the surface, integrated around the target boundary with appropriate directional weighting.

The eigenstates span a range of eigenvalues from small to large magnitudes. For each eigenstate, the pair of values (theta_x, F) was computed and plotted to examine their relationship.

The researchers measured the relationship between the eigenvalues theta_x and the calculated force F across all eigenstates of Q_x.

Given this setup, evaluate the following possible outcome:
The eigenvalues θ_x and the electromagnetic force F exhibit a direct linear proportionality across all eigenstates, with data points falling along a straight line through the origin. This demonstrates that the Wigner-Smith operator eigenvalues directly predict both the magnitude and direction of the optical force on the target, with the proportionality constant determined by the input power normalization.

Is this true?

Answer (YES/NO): YES